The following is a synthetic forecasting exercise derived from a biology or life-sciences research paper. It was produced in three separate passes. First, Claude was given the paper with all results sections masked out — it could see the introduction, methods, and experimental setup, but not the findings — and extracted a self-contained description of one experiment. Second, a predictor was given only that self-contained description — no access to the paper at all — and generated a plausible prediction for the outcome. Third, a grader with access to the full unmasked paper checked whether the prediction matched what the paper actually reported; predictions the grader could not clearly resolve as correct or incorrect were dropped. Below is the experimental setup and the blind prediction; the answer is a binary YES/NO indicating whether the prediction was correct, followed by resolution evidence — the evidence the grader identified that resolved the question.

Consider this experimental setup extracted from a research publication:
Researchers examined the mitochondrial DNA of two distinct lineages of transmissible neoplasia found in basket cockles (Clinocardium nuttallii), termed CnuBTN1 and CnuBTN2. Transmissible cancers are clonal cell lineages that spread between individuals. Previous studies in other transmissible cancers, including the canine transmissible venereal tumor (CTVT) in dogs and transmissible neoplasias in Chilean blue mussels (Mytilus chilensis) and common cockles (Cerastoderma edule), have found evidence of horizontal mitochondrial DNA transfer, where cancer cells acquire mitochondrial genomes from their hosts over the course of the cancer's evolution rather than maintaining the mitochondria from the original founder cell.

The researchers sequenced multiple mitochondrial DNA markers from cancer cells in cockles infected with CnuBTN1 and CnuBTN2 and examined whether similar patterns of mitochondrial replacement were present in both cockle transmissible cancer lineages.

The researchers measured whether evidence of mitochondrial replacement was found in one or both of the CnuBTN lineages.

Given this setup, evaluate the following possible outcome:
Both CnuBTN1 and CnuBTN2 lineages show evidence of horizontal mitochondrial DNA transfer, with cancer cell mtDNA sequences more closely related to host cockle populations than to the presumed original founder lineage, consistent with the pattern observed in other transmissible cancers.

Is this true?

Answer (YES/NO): YES